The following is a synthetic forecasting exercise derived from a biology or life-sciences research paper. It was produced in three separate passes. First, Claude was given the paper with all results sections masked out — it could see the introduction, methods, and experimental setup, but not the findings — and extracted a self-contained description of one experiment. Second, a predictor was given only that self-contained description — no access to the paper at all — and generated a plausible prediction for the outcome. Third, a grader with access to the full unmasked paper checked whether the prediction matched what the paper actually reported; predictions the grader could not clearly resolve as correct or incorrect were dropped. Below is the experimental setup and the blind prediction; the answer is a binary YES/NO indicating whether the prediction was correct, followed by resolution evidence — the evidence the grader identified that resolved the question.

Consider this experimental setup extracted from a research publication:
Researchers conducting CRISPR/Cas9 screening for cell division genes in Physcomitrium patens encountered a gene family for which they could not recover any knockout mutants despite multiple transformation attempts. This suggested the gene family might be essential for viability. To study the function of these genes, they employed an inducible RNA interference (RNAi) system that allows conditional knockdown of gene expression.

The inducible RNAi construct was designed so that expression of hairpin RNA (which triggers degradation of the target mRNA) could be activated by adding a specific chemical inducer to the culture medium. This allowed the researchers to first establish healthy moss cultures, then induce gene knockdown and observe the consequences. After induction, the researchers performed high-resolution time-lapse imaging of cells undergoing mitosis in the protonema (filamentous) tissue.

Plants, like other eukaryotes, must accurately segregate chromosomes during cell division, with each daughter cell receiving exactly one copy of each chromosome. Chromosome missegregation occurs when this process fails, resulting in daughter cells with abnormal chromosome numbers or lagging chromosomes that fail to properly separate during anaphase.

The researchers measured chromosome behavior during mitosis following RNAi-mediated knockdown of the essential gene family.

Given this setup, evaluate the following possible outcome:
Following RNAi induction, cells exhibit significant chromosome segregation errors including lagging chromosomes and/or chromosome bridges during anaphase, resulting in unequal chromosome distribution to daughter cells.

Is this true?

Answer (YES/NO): YES